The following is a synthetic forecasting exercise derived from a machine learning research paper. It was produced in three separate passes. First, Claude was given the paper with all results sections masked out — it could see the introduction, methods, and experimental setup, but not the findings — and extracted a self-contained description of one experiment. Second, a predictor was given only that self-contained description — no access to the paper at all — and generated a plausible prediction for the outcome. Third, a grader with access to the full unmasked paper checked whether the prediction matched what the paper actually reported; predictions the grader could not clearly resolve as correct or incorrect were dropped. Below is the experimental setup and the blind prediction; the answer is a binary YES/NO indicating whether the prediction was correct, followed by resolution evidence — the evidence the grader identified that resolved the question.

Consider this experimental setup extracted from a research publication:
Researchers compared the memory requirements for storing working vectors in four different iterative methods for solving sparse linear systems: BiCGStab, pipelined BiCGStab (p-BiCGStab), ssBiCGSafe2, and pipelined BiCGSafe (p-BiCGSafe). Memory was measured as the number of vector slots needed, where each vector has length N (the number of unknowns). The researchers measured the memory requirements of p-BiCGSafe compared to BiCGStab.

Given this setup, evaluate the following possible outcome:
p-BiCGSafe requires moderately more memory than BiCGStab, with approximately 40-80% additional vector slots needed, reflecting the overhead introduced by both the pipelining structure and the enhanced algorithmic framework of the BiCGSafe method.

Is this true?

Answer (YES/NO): NO